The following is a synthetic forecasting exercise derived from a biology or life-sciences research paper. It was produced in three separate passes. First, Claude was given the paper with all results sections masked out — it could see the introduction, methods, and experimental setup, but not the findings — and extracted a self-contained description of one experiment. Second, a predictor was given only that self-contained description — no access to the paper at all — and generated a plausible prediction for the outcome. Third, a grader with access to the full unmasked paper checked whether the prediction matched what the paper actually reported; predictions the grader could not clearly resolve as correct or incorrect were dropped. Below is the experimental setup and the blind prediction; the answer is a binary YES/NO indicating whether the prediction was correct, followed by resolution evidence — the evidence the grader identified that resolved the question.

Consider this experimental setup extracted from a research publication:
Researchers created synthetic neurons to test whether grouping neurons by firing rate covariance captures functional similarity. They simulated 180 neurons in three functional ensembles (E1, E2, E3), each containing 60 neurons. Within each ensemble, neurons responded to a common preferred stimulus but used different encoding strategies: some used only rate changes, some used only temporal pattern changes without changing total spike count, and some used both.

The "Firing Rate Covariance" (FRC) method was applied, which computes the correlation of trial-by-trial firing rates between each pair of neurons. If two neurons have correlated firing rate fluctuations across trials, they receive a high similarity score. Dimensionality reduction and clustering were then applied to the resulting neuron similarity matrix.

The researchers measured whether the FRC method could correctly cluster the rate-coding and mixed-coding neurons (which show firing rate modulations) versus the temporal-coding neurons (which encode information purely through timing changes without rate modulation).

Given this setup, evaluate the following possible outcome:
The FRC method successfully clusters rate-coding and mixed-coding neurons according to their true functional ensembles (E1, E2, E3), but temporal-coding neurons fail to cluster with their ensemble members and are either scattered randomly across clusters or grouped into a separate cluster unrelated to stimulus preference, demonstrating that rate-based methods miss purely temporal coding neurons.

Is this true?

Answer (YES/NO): YES